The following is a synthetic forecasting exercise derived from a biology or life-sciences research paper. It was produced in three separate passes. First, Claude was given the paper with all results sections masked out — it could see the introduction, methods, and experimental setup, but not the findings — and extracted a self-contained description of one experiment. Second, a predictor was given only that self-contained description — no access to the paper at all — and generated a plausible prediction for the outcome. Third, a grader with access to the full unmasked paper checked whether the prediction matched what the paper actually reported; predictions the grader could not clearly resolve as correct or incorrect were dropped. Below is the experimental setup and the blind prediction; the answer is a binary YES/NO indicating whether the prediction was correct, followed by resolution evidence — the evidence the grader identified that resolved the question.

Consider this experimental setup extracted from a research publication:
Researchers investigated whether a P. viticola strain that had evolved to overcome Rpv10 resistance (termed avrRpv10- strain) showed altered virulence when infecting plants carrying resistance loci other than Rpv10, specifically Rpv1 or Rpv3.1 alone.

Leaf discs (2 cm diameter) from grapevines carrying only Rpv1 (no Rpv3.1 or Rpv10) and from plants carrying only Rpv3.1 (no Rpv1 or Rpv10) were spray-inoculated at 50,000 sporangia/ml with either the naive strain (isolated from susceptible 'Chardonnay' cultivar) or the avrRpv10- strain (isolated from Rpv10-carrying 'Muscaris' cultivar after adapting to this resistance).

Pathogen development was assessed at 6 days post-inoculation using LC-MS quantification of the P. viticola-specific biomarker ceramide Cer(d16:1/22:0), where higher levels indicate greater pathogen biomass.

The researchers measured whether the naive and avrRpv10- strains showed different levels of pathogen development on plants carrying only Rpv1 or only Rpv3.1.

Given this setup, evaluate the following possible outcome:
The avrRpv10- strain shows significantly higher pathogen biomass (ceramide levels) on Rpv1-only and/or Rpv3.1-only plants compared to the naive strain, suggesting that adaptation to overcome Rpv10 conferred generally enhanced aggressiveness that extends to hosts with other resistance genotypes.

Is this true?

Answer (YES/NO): YES